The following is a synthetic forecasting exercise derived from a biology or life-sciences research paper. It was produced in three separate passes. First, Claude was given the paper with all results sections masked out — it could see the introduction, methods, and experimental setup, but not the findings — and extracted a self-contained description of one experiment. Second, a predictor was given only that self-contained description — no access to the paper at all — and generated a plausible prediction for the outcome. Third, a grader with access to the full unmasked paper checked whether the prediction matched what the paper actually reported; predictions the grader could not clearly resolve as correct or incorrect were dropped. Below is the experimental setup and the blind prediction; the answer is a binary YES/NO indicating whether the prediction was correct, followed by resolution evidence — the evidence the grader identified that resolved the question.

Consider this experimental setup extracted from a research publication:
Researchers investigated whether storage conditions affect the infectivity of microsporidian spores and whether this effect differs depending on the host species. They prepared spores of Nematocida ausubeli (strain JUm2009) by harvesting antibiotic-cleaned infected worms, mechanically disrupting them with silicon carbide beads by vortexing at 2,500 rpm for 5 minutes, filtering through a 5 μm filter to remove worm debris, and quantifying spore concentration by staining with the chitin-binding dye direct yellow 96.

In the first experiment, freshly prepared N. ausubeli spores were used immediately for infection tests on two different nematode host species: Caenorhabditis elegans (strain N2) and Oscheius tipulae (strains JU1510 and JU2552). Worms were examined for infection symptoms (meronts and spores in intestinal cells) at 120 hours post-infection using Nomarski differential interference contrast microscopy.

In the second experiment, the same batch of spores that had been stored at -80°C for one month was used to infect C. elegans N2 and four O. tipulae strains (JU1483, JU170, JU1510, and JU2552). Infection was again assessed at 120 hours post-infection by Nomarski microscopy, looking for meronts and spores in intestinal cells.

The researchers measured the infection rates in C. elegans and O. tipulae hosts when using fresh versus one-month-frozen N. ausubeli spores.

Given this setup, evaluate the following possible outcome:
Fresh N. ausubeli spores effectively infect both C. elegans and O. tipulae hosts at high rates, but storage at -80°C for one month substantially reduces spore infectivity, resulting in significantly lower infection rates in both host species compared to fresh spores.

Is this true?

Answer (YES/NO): NO